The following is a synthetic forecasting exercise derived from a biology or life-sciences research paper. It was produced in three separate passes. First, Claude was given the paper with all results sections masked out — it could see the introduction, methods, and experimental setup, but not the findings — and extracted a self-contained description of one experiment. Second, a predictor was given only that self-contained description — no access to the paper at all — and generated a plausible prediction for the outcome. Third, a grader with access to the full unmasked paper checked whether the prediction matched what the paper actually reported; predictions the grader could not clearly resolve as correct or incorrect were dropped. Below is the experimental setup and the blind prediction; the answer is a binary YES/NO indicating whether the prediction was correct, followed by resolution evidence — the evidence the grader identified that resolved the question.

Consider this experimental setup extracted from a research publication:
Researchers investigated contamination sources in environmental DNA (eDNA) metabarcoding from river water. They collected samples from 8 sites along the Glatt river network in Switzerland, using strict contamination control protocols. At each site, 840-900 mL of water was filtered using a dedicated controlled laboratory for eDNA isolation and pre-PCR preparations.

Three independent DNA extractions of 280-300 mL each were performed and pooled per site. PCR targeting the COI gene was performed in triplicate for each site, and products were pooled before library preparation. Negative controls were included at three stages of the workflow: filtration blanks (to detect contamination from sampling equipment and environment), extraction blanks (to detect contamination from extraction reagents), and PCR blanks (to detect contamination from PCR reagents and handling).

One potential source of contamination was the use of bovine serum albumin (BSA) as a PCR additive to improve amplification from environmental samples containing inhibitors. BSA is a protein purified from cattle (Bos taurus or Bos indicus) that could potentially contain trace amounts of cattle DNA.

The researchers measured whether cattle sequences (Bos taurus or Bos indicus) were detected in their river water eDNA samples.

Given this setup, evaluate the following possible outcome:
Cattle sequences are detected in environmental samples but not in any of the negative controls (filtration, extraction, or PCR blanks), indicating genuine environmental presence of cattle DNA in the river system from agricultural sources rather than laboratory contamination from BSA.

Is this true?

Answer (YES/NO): NO